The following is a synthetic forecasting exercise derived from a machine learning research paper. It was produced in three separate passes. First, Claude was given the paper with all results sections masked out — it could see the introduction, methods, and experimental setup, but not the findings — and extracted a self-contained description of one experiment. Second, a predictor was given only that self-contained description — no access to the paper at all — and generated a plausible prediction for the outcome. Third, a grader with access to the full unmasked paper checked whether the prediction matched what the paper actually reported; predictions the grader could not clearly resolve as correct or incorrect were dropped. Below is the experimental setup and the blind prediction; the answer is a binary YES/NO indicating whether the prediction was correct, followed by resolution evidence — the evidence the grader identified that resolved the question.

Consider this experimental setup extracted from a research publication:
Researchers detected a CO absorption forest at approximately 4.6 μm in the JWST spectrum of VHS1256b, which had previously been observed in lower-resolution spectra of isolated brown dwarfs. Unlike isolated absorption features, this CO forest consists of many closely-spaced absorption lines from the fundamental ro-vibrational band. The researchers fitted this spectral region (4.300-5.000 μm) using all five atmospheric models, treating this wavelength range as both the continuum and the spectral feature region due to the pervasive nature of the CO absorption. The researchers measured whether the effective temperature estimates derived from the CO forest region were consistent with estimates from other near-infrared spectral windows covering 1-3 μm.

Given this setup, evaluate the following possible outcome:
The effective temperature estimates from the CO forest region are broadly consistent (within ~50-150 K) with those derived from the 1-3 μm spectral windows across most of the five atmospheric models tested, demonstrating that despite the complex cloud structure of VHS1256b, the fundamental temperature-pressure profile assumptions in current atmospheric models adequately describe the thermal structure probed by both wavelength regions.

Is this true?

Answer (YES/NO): NO